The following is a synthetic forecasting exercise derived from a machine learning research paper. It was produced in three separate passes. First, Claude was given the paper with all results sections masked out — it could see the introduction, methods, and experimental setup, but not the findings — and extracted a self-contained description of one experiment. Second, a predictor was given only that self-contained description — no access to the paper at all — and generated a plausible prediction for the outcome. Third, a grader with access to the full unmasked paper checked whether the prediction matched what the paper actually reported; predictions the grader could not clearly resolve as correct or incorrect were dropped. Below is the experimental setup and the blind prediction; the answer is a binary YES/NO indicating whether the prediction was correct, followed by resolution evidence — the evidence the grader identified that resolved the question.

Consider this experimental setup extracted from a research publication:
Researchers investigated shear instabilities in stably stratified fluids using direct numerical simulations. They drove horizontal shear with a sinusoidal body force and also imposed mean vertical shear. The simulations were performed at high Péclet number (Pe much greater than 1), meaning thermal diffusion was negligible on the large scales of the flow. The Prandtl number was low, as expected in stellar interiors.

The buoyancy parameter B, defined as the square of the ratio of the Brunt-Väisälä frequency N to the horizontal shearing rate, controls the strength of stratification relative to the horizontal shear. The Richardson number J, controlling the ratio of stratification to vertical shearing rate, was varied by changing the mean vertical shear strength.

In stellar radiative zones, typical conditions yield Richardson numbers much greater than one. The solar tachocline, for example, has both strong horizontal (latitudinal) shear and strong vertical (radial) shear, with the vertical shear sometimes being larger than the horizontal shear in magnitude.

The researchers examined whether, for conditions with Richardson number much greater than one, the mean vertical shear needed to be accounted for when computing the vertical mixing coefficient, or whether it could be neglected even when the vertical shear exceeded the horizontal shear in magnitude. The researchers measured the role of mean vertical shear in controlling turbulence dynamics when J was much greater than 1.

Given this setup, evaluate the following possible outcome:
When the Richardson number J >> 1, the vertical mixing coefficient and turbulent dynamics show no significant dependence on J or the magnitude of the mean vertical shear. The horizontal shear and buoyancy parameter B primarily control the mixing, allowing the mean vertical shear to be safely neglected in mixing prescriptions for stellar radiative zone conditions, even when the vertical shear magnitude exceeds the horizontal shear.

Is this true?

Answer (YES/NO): YES